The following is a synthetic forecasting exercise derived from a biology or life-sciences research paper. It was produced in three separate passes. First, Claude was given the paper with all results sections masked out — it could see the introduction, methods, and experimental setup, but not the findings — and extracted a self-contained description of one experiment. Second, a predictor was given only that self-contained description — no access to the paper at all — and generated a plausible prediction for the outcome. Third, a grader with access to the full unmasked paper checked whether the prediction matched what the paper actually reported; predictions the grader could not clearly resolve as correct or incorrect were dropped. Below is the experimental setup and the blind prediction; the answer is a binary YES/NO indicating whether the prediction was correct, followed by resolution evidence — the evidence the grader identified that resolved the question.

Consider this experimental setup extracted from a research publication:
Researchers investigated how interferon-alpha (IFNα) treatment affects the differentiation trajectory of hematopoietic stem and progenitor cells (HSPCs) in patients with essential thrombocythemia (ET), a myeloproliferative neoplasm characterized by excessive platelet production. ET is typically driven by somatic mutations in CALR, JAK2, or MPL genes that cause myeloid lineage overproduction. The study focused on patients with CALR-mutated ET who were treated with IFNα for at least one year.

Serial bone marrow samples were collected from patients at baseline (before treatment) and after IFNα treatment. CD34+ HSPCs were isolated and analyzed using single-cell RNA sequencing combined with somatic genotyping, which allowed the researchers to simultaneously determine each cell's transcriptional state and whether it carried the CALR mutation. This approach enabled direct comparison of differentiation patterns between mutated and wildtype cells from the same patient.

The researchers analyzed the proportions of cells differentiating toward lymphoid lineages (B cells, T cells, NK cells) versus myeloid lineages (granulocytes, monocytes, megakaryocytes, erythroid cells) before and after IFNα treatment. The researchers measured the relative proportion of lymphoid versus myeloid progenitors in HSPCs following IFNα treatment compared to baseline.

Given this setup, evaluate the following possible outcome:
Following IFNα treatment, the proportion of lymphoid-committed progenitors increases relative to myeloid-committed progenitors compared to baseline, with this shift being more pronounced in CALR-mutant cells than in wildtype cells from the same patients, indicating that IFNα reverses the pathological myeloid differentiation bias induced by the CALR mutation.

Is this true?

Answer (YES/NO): NO